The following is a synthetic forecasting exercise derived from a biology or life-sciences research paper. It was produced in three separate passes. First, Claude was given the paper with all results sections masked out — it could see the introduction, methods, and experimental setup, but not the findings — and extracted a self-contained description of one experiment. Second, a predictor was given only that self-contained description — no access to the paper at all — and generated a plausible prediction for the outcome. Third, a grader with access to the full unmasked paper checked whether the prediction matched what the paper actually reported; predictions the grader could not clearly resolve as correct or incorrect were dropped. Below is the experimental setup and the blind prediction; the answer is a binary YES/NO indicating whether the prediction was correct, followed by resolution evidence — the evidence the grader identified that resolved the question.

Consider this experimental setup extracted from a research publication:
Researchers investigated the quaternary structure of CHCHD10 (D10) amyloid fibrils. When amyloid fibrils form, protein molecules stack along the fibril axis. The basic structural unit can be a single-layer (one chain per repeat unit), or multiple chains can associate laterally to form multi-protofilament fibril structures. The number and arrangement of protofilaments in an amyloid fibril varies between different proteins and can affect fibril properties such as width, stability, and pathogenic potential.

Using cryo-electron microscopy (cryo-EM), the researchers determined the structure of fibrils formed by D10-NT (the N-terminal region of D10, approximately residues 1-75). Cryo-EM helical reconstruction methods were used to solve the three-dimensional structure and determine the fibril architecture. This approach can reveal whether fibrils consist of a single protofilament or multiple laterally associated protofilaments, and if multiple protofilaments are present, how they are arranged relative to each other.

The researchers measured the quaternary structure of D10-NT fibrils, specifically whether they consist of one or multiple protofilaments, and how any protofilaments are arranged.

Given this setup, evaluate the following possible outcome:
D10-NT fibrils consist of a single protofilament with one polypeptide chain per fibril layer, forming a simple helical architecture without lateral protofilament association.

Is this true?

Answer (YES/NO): NO